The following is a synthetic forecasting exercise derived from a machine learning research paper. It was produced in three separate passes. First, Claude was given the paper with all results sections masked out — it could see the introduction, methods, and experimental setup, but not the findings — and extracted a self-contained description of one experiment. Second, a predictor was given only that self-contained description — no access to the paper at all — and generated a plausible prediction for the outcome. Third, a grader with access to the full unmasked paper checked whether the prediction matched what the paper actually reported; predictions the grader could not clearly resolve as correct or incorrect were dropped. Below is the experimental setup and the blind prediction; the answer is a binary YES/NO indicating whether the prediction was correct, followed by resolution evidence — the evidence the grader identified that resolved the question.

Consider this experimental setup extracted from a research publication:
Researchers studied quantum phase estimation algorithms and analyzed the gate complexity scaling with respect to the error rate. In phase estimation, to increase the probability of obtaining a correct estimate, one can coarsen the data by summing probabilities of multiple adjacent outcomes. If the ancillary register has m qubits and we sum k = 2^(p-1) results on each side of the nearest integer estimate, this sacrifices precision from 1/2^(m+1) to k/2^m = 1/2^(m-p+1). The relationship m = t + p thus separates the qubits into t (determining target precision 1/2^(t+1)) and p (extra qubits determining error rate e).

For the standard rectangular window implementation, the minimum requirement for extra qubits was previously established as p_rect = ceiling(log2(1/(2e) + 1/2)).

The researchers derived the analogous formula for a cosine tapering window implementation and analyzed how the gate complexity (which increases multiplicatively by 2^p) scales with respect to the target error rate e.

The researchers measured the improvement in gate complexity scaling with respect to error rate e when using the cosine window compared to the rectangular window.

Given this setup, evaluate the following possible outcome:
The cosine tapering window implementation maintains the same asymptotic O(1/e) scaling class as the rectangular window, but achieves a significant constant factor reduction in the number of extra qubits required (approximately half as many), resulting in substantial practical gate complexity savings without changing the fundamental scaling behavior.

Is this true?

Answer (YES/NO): NO